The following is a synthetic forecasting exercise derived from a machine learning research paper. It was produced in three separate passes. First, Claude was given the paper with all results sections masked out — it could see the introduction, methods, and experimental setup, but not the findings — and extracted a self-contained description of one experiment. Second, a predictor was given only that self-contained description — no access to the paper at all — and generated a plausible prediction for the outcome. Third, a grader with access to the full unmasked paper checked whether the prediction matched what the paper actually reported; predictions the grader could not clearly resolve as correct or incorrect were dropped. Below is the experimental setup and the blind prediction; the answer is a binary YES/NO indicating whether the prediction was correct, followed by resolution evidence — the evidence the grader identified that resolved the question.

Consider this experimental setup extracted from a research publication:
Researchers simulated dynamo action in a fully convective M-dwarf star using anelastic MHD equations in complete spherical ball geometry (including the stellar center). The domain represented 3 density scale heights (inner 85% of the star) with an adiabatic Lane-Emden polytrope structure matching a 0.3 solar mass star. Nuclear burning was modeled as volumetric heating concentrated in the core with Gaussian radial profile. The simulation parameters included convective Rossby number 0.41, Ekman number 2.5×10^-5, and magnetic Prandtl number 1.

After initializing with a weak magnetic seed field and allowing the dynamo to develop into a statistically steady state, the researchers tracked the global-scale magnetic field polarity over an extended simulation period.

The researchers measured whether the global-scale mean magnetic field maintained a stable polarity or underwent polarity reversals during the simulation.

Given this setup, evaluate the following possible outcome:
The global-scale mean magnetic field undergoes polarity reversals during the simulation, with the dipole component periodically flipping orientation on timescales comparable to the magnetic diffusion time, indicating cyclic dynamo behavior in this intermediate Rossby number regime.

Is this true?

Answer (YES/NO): NO